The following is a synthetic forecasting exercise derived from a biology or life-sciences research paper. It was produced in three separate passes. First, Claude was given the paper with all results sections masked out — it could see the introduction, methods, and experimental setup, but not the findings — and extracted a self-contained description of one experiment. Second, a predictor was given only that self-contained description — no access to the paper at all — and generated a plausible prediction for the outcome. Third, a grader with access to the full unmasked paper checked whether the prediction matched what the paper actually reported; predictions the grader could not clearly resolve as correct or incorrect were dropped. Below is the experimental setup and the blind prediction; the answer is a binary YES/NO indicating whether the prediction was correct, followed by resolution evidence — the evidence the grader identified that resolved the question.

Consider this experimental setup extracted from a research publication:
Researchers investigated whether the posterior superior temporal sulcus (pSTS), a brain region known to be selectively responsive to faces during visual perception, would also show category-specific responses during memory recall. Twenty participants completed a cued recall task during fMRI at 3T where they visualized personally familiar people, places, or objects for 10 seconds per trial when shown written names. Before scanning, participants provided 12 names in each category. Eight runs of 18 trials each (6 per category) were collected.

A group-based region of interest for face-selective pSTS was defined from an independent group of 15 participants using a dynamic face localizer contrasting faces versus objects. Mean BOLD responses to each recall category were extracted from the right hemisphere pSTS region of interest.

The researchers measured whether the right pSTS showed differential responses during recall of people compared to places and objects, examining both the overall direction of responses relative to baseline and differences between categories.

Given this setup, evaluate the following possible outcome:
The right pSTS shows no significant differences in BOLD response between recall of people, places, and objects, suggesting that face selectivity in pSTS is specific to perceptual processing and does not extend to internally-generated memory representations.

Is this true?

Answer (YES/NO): NO